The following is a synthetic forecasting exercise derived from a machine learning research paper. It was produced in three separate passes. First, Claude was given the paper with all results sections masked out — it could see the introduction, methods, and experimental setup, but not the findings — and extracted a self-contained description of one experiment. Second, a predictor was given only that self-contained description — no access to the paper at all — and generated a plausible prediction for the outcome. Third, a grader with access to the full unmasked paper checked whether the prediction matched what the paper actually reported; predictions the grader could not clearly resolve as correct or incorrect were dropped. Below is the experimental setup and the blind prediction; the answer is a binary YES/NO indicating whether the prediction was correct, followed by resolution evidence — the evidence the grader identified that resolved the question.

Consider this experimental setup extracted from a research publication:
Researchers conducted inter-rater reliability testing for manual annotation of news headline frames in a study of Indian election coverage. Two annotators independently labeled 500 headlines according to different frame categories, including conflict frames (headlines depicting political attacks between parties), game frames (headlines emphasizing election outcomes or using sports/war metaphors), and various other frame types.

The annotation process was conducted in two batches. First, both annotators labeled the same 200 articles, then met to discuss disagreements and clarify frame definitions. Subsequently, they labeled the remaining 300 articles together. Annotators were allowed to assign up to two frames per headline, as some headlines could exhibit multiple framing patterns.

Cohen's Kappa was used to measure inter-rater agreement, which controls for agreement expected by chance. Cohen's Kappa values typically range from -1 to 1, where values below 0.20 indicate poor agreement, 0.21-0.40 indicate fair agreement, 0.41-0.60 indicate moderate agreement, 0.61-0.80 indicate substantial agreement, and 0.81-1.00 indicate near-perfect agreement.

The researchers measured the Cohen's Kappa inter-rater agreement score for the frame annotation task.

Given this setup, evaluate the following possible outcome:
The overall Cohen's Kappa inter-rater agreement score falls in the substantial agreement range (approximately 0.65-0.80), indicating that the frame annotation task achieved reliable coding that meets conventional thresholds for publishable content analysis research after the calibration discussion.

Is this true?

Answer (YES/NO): YES